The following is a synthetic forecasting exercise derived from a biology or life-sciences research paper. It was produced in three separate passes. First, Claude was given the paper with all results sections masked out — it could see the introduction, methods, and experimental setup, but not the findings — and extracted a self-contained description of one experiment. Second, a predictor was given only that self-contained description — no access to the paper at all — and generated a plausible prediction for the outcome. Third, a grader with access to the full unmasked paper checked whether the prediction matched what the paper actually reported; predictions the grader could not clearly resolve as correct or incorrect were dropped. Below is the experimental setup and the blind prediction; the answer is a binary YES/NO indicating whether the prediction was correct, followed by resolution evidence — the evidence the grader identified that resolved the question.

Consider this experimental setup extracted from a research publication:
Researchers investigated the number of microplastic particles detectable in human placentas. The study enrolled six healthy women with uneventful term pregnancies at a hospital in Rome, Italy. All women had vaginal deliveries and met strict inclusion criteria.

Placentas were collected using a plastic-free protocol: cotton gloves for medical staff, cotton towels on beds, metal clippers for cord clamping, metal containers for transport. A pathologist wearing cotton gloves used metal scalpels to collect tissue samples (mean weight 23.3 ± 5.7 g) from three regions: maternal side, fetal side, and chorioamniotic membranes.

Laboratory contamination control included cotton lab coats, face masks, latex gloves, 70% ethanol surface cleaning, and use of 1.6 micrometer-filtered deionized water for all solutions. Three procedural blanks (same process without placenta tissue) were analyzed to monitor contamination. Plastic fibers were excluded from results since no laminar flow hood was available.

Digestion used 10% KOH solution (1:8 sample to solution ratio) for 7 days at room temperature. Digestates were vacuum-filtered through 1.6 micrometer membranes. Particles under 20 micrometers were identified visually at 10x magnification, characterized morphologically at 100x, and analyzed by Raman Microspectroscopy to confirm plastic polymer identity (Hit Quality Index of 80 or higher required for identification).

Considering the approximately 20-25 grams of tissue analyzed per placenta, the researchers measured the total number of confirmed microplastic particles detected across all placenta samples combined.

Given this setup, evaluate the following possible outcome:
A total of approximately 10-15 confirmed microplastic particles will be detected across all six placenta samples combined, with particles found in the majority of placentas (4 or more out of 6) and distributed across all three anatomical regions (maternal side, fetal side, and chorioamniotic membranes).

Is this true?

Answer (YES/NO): YES